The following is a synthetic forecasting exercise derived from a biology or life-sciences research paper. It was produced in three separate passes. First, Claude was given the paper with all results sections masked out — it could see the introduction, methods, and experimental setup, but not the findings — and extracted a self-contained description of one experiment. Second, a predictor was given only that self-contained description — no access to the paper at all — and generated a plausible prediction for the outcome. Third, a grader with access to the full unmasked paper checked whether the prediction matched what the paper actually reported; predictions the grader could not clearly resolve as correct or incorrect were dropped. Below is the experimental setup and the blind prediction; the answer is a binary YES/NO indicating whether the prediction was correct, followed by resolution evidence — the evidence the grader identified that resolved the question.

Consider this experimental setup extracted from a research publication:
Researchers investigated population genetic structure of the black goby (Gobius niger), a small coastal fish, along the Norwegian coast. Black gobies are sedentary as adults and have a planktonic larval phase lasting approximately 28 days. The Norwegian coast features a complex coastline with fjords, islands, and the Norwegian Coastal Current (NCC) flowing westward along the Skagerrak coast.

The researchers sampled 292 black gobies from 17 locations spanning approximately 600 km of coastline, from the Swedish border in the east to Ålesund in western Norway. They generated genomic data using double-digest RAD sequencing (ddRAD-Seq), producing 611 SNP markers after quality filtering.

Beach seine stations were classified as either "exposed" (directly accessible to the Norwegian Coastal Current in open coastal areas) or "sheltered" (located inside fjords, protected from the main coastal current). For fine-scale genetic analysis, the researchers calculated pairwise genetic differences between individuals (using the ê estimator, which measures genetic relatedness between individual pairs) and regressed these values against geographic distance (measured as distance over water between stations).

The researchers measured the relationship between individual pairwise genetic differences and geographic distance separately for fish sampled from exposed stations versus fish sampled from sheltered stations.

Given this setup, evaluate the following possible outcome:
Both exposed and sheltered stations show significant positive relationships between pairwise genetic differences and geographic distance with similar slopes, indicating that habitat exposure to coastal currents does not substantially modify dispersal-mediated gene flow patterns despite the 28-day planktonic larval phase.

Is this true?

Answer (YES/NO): NO